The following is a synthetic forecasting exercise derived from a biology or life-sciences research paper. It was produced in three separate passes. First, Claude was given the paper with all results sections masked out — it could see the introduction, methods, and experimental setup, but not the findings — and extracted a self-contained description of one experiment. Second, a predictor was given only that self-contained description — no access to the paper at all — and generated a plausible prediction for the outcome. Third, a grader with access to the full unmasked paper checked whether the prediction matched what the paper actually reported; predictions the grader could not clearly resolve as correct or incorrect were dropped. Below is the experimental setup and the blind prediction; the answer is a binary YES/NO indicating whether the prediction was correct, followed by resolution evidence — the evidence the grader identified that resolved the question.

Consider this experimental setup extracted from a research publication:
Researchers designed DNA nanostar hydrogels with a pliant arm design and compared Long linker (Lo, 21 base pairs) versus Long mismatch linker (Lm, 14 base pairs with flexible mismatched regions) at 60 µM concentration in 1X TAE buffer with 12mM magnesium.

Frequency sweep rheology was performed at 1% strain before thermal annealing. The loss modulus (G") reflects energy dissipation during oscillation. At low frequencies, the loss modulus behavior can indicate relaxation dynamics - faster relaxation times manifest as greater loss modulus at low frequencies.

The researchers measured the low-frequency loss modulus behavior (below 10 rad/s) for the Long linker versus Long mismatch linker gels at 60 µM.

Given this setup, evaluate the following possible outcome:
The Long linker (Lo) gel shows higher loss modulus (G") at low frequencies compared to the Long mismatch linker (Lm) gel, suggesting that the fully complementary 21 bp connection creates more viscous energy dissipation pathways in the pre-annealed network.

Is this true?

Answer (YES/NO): NO